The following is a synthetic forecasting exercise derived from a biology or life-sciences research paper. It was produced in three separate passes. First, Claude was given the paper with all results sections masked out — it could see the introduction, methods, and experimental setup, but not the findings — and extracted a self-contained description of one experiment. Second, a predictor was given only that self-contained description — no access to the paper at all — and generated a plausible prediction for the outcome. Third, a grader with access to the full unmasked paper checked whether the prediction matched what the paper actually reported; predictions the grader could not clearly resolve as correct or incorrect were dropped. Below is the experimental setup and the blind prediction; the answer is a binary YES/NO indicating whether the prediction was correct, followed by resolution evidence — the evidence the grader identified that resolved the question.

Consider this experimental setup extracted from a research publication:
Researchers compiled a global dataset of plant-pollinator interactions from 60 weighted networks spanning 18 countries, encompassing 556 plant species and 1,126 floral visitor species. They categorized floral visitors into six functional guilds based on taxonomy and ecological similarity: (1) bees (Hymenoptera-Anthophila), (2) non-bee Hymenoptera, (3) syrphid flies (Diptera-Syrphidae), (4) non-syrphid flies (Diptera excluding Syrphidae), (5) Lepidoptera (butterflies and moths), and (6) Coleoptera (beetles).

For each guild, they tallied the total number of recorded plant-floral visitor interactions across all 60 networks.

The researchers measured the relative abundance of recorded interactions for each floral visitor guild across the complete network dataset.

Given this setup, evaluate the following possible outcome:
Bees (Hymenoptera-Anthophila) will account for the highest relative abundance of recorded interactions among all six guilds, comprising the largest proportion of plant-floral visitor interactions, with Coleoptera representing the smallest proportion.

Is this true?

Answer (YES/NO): NO